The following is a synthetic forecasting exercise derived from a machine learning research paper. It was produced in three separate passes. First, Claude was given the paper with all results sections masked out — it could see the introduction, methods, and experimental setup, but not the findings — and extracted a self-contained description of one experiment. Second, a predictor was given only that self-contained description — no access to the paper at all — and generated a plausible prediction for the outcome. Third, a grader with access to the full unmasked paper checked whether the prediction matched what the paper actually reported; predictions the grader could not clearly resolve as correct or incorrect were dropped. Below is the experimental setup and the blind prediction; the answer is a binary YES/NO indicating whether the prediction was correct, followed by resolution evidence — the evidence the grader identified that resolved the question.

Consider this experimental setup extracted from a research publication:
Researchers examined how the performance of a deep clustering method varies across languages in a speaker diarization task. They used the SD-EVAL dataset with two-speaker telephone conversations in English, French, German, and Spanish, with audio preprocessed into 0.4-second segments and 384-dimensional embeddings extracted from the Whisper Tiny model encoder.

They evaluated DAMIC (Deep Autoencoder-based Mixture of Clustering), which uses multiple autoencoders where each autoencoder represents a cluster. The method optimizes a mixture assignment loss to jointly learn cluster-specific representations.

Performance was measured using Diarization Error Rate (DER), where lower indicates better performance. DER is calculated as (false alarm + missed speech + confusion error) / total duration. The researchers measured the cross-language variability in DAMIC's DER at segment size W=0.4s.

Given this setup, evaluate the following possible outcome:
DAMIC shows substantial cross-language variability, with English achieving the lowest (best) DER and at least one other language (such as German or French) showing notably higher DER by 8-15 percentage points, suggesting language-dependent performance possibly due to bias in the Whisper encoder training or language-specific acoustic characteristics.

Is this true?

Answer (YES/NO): YES